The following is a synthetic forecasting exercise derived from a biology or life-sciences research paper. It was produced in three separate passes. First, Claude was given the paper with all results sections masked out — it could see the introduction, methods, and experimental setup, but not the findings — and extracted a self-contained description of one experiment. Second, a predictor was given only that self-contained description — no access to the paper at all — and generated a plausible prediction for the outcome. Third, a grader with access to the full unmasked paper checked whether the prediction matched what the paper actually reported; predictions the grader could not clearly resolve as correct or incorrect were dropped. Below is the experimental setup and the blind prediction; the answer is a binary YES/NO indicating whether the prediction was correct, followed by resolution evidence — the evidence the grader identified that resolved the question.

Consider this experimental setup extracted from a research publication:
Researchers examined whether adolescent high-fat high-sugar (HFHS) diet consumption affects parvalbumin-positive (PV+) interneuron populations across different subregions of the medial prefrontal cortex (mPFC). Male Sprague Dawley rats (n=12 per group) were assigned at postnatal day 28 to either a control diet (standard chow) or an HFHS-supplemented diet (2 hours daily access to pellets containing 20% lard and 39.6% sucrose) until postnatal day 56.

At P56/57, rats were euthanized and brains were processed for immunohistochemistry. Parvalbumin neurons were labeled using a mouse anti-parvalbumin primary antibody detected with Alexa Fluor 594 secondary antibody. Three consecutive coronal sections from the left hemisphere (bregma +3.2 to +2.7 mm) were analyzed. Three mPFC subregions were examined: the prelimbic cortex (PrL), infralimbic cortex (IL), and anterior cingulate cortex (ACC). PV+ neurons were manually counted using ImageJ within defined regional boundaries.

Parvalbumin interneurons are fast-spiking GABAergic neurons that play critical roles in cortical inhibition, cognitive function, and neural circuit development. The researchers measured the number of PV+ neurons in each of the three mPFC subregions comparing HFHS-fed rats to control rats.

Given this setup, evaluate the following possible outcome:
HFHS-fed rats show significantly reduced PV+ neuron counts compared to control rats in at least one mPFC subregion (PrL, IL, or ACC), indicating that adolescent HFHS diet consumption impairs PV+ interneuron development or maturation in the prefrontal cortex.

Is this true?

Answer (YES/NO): YES